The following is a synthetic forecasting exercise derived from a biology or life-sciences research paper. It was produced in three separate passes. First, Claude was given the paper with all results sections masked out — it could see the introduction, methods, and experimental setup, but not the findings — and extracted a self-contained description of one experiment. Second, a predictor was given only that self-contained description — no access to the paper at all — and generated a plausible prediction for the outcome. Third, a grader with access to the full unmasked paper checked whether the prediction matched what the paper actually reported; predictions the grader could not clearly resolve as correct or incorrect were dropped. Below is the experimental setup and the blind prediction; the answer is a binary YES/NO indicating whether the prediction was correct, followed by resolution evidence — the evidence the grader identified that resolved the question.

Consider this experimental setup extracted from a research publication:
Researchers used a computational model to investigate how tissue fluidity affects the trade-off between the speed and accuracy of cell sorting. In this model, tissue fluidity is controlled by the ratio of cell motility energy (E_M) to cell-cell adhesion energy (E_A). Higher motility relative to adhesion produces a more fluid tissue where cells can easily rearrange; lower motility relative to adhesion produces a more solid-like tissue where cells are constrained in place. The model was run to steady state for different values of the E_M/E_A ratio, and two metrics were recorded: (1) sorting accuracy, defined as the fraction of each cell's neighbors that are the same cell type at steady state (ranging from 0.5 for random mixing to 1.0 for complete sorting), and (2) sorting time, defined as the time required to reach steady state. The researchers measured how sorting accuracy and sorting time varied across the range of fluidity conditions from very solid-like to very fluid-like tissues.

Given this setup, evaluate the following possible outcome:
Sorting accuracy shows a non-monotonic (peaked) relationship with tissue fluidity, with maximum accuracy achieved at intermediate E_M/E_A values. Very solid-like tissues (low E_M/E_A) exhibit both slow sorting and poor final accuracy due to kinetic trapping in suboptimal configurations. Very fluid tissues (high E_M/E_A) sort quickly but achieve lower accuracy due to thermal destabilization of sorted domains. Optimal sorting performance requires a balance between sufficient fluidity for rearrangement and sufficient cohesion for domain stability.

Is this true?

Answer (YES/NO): NO